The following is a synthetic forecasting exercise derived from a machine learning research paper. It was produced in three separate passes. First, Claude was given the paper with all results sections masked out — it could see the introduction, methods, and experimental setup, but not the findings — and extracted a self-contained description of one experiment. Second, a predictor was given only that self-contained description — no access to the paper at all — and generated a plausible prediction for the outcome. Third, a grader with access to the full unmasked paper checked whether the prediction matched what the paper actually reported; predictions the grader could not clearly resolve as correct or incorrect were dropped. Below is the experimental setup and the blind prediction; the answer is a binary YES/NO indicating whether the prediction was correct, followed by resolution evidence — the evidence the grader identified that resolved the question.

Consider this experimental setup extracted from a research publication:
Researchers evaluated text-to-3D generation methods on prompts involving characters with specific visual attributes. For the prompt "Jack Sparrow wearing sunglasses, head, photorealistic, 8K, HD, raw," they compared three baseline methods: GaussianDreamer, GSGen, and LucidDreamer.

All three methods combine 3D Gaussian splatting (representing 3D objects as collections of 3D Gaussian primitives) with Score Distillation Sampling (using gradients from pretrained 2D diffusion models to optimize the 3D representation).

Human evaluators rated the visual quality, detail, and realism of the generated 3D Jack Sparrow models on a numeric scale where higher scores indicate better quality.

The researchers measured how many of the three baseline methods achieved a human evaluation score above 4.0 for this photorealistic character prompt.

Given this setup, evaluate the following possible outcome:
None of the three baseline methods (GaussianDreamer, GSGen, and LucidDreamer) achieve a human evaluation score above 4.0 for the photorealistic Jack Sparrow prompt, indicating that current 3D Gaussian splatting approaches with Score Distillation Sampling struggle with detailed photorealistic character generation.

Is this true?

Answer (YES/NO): NO